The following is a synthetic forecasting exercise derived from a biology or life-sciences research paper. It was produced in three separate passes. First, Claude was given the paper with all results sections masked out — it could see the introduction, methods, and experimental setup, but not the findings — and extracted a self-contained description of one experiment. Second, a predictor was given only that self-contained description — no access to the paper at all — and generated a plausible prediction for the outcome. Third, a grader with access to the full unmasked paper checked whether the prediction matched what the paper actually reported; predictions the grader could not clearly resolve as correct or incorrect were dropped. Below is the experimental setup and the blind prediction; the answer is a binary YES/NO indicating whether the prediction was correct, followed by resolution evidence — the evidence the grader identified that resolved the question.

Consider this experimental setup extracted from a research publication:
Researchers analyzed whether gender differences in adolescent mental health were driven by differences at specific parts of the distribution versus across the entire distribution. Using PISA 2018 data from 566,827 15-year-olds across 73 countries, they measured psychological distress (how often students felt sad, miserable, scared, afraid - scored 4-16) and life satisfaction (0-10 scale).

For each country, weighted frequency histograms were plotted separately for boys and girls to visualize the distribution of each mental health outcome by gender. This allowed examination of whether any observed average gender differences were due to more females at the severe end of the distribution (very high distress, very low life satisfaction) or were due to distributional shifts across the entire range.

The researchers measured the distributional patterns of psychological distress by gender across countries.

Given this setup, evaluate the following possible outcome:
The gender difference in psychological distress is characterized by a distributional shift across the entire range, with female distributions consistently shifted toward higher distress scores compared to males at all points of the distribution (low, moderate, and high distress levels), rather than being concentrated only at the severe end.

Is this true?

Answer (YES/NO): YES